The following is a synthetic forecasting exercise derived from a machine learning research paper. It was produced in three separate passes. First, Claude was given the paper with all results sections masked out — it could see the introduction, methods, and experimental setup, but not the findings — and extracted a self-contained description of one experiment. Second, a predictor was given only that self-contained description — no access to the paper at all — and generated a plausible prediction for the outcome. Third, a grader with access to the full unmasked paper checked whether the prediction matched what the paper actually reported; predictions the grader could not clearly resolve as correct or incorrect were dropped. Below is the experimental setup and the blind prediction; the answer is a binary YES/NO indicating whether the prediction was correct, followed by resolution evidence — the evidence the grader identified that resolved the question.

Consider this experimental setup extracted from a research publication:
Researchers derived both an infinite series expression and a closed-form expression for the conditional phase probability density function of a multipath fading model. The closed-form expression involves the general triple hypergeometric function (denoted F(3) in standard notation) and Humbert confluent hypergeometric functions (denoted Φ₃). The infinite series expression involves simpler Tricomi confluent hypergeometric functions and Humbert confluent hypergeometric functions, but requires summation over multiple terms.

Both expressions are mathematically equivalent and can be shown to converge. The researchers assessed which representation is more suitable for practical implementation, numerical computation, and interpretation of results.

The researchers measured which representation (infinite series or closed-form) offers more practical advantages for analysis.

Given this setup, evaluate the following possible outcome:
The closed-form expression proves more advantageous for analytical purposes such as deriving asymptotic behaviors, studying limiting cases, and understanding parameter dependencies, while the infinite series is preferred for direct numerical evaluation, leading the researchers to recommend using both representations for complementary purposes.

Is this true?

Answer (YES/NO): NO